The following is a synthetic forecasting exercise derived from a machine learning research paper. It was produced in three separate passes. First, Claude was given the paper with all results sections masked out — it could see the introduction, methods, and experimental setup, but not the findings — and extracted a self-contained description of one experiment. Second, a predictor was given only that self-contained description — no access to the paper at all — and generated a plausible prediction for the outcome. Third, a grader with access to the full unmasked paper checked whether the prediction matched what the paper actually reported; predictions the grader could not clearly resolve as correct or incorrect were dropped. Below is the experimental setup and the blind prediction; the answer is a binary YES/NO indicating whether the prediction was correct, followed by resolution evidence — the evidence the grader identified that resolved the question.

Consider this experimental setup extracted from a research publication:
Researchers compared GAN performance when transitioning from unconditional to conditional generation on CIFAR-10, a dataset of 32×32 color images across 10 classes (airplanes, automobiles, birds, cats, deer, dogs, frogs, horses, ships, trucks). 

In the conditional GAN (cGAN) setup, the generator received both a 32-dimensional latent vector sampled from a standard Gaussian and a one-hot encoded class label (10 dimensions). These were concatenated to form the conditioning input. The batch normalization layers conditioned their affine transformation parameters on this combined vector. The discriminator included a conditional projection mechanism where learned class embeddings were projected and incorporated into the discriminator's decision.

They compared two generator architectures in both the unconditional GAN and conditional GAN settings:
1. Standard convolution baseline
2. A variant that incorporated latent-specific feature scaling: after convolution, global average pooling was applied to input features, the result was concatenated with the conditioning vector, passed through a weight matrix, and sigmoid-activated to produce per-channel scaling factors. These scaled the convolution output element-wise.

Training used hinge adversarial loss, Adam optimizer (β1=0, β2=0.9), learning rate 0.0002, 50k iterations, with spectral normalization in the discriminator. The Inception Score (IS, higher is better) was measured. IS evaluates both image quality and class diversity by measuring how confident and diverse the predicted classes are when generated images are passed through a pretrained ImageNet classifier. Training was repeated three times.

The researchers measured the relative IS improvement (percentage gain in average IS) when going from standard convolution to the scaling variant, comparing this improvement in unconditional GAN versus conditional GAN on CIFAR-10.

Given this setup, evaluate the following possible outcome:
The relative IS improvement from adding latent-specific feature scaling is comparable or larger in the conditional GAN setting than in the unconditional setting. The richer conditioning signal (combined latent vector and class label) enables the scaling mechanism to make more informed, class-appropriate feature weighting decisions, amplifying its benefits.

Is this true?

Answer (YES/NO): YES